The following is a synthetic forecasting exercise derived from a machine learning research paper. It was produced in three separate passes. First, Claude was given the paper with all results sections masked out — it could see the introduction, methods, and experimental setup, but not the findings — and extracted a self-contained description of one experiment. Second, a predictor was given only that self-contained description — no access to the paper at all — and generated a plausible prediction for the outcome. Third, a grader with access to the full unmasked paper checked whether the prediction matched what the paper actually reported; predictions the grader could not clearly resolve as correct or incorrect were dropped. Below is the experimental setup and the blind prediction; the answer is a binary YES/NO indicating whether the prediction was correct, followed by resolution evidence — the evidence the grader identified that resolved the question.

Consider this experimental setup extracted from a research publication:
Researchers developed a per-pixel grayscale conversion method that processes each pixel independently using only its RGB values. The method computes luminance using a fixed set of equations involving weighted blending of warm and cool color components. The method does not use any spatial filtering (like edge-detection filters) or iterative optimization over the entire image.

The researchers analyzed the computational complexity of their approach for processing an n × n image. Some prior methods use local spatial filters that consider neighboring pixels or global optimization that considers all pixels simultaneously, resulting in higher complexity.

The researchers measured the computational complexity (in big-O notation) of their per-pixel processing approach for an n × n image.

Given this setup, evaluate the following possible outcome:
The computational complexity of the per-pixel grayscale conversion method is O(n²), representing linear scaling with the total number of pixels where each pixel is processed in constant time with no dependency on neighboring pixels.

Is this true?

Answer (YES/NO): NO